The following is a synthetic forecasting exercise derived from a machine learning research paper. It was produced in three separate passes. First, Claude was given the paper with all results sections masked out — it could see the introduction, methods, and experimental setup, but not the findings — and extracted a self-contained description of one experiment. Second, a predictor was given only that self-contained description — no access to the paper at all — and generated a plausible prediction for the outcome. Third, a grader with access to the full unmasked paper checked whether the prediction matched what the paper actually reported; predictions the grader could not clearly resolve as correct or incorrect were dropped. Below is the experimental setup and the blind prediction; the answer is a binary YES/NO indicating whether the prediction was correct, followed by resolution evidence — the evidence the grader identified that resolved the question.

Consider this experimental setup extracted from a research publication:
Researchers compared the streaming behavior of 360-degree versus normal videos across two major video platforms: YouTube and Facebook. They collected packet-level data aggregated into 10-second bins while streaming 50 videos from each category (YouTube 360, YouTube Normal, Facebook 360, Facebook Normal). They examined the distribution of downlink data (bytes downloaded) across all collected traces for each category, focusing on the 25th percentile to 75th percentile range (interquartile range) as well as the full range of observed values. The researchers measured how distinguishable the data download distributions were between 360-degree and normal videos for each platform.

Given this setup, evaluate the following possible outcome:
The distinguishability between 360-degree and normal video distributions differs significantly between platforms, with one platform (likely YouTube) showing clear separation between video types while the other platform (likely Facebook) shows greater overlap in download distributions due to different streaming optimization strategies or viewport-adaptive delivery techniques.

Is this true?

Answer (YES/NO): YES